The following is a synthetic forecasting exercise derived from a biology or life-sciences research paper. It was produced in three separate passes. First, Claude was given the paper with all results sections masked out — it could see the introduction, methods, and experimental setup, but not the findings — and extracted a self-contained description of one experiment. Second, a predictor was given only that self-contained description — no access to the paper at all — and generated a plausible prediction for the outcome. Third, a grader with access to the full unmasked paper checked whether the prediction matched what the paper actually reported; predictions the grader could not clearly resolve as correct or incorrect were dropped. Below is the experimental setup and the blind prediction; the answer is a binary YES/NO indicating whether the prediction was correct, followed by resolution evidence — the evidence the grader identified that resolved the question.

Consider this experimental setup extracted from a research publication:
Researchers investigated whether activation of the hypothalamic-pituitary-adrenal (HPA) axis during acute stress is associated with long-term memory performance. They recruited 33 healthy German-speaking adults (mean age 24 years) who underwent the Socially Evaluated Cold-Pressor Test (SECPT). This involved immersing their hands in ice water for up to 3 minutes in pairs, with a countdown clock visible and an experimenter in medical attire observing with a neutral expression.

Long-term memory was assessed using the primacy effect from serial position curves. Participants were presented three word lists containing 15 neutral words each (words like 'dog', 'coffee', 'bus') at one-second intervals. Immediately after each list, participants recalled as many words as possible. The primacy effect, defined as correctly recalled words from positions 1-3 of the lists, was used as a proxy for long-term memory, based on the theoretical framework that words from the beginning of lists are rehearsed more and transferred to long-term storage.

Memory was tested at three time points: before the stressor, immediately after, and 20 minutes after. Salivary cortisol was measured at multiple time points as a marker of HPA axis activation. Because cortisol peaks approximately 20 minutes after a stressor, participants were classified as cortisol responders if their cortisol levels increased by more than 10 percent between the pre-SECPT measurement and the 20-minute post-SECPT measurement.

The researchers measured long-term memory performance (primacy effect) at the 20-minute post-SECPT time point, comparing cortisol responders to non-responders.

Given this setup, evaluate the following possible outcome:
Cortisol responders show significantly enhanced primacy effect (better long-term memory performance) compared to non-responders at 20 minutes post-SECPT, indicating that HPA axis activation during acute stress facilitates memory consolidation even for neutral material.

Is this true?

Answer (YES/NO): NO